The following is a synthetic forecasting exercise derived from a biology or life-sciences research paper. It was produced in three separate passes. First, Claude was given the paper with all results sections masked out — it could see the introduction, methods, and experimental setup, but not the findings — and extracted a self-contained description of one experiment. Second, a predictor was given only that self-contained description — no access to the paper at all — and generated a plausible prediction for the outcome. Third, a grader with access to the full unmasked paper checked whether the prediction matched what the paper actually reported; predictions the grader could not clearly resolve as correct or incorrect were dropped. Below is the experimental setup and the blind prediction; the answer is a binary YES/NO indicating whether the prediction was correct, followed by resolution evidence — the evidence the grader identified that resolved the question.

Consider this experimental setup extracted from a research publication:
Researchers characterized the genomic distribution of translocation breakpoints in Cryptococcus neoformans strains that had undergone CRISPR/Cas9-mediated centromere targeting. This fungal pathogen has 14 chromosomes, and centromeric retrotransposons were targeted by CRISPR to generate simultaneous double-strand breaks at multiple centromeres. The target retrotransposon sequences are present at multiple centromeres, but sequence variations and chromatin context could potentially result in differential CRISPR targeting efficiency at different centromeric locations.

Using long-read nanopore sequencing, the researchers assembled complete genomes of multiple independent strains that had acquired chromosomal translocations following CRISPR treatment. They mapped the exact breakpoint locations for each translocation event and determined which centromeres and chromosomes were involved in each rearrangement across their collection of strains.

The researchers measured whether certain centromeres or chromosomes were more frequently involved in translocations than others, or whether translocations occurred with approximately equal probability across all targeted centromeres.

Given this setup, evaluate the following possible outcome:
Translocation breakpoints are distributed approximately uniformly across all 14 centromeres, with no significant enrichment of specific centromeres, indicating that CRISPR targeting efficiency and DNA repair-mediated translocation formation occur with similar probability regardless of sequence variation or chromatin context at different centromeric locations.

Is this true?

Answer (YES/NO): NO